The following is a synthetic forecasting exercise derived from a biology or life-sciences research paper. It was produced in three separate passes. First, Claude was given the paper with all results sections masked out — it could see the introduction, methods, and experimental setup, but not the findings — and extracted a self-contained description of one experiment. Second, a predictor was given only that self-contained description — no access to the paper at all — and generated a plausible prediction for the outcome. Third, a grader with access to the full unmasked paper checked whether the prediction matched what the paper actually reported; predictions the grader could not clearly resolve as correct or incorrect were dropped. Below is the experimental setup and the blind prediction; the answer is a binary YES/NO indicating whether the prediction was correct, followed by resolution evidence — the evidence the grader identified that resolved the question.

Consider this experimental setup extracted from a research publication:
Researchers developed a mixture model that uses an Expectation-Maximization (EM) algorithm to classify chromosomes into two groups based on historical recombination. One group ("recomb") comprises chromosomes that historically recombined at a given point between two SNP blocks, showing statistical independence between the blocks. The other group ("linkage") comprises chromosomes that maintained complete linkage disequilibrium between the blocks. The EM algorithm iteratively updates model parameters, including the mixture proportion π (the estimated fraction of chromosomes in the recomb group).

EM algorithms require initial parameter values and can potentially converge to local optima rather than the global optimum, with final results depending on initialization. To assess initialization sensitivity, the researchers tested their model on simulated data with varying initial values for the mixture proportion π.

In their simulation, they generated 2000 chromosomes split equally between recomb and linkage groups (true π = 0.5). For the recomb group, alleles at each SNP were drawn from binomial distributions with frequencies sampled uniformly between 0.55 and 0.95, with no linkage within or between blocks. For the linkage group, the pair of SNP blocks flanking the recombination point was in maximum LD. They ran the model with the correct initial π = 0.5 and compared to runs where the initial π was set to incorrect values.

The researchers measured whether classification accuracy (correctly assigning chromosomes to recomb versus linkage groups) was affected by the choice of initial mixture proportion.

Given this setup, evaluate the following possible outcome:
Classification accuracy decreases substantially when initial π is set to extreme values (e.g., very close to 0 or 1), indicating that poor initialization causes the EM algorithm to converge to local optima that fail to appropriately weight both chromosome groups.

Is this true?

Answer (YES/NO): NO